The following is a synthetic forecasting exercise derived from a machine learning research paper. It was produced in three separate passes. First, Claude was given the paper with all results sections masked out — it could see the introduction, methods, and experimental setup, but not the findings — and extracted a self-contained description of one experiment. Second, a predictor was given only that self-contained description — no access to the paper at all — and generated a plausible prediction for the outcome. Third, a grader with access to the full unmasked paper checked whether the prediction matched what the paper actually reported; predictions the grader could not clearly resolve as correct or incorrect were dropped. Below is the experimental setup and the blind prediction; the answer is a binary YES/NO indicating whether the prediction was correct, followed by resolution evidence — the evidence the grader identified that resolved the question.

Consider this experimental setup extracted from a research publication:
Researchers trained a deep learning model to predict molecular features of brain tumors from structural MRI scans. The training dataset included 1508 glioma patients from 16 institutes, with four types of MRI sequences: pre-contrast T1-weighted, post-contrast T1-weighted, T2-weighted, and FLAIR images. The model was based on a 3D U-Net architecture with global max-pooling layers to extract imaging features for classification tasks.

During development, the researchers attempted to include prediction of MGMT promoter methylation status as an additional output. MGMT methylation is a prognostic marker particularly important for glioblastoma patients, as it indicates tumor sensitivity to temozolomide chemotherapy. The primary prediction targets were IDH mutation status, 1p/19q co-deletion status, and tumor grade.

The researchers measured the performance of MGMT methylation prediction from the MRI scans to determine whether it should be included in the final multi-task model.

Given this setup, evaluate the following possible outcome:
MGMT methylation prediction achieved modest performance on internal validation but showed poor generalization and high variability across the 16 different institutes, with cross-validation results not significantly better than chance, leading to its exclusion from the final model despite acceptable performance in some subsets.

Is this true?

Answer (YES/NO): NO